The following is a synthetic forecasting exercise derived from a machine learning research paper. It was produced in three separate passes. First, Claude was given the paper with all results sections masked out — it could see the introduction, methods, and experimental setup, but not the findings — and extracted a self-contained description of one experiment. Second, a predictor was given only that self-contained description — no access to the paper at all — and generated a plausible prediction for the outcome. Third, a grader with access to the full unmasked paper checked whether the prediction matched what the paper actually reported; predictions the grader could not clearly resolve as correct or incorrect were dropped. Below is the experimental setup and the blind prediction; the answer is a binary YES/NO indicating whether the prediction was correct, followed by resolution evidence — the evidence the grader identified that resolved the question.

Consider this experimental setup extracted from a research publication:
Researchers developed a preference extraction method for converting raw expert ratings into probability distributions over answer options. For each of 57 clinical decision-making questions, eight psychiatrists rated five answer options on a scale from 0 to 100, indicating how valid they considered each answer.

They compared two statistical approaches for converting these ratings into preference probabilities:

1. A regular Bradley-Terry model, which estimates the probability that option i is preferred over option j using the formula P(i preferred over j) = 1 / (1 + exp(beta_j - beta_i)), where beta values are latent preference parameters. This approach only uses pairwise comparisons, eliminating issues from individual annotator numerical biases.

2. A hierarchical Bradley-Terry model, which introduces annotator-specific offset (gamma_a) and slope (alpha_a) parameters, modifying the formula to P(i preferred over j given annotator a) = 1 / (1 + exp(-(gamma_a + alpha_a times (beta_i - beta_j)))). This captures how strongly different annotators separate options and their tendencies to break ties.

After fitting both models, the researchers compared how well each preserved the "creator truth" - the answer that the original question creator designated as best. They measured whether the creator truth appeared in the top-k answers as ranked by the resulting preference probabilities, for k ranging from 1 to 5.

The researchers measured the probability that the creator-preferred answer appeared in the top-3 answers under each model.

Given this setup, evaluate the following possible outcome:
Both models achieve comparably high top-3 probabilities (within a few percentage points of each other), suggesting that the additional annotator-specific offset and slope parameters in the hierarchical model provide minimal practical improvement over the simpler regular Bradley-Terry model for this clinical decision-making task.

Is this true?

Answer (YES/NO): NO